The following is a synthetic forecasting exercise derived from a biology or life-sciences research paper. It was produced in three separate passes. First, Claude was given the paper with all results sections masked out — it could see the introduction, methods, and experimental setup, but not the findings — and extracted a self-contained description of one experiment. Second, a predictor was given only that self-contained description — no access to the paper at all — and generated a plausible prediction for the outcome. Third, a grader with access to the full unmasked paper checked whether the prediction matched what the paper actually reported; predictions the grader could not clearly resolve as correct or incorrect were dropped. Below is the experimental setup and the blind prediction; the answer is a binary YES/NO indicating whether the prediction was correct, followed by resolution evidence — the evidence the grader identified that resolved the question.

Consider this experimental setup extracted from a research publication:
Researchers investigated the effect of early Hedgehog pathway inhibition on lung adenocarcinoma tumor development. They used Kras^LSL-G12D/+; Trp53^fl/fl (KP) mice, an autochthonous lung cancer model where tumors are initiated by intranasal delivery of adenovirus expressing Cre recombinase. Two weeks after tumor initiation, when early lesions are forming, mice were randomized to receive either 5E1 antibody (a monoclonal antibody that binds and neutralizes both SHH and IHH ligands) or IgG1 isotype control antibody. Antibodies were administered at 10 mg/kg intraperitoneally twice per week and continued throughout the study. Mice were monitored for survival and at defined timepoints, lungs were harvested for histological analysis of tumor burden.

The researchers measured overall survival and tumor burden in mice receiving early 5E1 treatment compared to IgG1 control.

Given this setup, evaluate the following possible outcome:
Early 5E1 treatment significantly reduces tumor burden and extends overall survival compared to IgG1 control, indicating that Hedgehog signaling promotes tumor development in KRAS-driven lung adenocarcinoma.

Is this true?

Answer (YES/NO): NO